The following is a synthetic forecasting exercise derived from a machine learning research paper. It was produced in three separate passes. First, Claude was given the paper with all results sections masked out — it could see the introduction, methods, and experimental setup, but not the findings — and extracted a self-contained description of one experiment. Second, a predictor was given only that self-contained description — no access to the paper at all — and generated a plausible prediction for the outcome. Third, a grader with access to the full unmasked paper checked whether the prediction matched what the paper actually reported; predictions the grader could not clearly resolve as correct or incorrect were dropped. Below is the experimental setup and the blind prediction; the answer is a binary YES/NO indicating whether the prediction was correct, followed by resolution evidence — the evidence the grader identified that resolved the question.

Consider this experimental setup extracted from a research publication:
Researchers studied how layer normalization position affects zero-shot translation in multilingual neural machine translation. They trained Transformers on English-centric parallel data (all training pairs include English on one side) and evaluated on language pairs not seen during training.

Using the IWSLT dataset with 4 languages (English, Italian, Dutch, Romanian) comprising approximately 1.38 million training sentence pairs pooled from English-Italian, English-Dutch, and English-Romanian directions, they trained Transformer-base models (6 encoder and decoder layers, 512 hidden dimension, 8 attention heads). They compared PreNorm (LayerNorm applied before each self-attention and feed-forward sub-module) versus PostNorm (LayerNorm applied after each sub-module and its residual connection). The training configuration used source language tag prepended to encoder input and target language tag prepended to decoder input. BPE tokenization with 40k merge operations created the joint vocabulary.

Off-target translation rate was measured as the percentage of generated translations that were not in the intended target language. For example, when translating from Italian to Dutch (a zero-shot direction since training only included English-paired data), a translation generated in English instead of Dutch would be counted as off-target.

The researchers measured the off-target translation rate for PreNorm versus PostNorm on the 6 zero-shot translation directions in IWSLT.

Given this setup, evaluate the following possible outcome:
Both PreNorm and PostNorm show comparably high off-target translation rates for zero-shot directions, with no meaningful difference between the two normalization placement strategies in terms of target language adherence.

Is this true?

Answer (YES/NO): NO